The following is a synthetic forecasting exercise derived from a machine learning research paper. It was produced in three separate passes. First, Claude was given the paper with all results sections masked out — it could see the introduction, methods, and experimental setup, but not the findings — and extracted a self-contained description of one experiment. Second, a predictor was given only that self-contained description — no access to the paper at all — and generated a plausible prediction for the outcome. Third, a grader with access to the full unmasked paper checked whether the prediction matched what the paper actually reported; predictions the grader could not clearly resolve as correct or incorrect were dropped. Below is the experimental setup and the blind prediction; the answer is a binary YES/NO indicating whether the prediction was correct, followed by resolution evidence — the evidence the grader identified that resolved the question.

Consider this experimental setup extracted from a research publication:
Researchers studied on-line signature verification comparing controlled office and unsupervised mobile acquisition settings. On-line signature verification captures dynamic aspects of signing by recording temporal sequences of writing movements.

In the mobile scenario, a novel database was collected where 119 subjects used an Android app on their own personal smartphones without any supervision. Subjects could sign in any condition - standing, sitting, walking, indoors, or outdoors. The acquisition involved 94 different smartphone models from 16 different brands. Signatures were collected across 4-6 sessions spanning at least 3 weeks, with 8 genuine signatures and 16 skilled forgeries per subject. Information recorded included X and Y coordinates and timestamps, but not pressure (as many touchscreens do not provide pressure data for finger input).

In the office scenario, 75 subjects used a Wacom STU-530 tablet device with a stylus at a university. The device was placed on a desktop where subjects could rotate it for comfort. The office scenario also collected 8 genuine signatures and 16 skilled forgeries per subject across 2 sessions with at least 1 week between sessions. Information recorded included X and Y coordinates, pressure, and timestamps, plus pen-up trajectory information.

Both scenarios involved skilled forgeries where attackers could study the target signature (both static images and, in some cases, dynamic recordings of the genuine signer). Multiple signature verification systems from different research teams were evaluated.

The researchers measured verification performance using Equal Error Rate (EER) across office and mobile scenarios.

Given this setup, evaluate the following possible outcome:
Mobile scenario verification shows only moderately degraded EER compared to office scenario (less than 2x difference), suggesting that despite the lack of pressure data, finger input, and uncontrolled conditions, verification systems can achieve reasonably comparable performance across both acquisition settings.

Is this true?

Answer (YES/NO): NO